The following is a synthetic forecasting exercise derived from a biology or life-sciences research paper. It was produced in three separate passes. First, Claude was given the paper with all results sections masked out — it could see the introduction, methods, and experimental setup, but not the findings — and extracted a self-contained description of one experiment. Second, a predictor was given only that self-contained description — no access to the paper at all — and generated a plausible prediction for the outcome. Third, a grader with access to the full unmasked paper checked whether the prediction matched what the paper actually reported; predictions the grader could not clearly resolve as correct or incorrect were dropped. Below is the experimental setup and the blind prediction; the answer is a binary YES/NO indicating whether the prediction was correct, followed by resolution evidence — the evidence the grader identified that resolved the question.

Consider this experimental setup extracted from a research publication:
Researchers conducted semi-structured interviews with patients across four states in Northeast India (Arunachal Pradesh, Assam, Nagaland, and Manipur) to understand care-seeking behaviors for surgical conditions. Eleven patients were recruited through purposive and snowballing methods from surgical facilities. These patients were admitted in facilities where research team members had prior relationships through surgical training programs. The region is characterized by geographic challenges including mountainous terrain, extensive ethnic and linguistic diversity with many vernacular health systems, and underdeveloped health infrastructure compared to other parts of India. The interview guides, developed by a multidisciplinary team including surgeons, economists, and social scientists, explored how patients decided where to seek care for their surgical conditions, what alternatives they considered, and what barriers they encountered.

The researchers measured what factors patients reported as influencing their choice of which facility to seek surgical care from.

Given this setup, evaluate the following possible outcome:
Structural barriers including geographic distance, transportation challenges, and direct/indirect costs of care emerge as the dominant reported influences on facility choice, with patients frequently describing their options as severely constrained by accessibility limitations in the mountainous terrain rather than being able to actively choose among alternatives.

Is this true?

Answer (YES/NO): NO